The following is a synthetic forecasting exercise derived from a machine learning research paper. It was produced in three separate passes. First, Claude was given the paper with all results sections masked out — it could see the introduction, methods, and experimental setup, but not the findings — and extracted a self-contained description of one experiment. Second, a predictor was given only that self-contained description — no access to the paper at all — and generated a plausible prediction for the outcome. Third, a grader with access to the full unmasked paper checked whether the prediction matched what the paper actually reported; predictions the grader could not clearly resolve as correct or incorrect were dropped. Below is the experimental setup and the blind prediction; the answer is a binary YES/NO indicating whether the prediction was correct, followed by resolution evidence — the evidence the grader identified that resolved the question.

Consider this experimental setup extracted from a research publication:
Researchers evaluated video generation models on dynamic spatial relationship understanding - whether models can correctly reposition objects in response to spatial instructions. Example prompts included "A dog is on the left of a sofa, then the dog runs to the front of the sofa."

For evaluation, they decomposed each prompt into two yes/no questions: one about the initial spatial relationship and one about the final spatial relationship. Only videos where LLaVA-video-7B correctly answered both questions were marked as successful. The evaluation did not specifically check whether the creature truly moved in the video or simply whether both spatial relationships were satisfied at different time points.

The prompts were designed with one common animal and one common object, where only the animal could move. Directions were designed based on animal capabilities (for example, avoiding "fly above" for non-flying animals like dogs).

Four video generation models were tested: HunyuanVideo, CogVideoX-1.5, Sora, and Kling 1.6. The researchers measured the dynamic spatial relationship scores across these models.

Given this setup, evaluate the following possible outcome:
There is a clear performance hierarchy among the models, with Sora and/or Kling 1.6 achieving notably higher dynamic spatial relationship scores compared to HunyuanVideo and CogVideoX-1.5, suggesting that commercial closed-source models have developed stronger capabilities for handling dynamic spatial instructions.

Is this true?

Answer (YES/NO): NO